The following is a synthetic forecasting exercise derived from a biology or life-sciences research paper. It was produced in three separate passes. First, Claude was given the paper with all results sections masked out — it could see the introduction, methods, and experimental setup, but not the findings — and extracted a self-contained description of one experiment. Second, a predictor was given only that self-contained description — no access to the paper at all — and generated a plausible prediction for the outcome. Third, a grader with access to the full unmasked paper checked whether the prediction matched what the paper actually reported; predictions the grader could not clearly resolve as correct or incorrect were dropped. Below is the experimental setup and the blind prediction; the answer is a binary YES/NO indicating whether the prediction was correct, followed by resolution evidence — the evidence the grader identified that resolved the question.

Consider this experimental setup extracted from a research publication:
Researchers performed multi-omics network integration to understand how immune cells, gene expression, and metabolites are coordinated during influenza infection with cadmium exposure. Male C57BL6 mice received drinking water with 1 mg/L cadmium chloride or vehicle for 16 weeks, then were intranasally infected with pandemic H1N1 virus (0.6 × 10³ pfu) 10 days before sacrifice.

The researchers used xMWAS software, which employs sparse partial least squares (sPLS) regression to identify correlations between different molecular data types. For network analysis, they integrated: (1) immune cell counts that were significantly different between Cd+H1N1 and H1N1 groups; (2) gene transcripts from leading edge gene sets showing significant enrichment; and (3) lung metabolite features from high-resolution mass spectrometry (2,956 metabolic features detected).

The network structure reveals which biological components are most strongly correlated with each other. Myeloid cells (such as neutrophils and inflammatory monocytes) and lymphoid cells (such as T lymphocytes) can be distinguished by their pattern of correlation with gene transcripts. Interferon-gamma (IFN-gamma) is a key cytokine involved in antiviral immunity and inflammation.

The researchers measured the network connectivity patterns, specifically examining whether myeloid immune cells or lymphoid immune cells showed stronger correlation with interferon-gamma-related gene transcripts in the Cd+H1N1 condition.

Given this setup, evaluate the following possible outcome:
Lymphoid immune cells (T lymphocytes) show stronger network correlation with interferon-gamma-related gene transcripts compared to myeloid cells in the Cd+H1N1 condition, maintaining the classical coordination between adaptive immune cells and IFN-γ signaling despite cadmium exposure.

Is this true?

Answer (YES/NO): NO